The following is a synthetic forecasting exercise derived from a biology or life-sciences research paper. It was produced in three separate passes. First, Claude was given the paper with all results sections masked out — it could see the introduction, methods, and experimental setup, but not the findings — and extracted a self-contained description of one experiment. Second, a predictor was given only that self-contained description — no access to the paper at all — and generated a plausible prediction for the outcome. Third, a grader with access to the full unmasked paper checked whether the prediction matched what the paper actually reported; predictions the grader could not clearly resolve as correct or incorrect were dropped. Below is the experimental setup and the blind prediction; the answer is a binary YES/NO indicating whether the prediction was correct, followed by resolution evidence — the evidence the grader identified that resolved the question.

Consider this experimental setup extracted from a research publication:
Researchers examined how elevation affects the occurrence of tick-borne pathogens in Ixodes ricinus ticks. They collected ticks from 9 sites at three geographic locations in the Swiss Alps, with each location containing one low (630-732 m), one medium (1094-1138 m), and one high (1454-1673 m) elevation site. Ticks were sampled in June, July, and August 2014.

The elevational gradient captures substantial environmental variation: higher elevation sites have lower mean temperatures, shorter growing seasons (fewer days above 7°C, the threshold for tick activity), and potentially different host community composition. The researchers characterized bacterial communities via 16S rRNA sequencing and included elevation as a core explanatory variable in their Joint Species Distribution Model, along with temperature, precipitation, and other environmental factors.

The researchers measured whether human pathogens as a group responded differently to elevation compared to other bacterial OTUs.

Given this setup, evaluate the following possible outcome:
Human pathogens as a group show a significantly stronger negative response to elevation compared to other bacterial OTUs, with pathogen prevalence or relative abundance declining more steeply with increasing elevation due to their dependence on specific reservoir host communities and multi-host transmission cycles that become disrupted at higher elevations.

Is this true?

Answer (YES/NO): NO